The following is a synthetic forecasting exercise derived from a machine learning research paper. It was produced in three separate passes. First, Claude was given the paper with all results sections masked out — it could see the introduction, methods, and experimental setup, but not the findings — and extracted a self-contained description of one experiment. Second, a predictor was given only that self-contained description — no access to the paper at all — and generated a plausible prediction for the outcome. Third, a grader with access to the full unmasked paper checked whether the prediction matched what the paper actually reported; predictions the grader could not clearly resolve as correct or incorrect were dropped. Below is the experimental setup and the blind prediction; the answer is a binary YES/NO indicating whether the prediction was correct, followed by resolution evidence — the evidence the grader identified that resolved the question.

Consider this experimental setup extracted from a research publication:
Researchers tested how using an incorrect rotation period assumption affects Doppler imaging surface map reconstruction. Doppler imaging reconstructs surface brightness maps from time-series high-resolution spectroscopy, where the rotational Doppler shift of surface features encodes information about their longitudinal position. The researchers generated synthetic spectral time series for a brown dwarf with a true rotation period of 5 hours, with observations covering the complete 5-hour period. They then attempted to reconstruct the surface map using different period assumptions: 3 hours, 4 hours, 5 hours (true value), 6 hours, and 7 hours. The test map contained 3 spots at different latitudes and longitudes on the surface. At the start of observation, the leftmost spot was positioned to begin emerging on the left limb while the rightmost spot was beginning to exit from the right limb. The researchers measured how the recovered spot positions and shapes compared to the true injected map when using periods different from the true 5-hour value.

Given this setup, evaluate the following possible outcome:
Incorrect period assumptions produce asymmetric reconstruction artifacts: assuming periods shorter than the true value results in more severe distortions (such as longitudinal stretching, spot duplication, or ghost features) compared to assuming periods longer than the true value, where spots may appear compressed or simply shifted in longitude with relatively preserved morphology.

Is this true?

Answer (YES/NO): NO